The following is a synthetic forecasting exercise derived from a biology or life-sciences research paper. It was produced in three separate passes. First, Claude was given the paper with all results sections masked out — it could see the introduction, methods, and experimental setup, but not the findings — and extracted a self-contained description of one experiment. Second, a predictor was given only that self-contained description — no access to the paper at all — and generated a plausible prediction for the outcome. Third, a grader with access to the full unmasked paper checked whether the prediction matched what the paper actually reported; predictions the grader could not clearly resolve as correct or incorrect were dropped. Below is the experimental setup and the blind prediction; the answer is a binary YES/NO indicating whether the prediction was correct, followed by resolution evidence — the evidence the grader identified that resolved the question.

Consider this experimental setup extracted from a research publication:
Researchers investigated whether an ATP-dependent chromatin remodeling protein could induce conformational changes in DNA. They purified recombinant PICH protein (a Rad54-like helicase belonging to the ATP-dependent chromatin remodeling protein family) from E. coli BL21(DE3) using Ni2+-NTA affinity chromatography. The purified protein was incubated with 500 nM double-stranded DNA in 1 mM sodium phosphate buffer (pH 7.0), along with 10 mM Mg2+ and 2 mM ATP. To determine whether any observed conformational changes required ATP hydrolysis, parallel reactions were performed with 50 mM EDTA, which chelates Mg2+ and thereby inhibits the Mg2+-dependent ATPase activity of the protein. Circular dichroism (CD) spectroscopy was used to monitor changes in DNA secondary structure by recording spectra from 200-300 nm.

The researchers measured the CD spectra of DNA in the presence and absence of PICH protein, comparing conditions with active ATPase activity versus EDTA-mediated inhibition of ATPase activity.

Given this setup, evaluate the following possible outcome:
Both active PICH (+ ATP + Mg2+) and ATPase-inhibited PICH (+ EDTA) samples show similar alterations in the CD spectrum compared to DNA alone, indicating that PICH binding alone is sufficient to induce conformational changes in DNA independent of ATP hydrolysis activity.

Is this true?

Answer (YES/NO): NO